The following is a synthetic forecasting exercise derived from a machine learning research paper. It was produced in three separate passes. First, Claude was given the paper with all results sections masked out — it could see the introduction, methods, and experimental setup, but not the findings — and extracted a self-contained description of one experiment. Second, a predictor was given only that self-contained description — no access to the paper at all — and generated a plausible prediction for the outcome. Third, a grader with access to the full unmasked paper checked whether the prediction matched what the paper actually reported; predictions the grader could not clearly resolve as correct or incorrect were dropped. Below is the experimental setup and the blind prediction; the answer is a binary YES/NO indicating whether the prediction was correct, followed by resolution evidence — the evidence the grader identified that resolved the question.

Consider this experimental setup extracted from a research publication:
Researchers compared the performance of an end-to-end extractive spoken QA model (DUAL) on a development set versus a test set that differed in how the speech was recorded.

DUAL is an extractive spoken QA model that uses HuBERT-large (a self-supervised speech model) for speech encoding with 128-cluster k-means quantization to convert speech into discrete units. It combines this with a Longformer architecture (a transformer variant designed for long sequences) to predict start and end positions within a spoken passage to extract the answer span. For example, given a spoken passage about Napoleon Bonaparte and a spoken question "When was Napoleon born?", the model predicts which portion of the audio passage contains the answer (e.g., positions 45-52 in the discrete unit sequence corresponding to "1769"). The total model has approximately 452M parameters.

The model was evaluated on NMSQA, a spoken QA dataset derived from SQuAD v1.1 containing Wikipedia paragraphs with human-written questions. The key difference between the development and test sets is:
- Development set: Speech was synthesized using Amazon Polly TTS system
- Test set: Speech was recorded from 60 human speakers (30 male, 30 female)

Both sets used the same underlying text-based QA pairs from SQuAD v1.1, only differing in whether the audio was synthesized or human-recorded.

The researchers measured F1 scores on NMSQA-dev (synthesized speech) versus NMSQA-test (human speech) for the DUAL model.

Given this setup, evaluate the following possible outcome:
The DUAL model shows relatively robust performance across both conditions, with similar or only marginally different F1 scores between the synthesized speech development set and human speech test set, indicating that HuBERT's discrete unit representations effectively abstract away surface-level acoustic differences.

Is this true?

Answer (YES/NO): NO